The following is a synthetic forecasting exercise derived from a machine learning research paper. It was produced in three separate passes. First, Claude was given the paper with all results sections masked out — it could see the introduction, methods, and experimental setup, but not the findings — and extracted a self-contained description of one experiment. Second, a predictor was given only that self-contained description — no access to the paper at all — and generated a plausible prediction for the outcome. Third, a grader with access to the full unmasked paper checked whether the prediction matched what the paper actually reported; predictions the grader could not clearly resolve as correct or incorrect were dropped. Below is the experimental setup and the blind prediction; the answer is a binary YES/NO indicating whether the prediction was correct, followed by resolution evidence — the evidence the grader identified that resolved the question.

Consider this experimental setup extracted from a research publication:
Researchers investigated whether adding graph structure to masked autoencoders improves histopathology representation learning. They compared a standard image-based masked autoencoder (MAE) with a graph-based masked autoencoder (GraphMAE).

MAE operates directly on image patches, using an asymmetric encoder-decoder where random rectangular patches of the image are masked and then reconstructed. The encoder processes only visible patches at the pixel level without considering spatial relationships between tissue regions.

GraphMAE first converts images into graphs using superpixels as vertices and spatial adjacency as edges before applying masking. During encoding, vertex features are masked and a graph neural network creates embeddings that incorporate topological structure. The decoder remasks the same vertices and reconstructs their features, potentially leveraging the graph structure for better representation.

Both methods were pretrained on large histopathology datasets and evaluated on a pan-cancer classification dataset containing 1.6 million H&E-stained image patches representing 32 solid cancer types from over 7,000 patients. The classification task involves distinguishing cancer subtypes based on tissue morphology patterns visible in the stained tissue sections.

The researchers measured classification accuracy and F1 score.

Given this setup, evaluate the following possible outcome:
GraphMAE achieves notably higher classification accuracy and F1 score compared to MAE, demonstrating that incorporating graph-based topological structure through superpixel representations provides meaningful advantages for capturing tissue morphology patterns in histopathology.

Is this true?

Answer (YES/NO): NO